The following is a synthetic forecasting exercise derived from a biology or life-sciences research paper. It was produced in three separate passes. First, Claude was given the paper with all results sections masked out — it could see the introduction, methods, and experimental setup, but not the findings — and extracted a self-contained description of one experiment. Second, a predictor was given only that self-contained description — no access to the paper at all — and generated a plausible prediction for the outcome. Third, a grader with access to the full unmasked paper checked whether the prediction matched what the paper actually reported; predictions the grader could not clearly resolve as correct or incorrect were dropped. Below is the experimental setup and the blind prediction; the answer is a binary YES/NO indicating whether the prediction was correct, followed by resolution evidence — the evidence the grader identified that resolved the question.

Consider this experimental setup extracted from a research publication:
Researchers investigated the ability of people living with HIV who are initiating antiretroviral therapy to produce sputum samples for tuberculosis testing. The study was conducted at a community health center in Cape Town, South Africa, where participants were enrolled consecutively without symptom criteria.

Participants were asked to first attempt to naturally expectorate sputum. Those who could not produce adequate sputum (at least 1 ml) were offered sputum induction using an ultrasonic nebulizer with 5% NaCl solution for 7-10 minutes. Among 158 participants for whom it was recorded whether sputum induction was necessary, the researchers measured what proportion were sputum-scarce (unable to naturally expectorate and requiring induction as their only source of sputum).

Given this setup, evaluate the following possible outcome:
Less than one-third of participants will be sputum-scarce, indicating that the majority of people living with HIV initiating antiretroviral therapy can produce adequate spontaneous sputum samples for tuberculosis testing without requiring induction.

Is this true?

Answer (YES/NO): YES